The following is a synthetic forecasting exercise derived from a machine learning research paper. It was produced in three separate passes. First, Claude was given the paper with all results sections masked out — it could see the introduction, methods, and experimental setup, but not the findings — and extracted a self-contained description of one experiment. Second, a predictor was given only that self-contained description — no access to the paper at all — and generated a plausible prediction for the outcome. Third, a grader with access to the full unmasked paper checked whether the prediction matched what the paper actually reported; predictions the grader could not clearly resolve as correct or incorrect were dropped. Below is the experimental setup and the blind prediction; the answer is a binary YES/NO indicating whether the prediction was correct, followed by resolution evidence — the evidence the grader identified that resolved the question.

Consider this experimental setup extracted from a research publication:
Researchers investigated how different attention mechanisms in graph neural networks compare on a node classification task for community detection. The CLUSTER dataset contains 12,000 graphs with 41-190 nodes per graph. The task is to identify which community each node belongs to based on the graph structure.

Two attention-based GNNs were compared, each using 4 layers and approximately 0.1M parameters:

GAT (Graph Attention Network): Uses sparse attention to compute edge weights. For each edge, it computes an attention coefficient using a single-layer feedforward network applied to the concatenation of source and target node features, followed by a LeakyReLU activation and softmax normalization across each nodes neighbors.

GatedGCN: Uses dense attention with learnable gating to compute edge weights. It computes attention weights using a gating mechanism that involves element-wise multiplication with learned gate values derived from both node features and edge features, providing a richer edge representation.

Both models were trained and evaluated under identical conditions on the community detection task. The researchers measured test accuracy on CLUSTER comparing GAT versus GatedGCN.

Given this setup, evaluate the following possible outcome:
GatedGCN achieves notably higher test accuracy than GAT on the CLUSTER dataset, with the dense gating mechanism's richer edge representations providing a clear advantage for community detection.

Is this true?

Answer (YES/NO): YES